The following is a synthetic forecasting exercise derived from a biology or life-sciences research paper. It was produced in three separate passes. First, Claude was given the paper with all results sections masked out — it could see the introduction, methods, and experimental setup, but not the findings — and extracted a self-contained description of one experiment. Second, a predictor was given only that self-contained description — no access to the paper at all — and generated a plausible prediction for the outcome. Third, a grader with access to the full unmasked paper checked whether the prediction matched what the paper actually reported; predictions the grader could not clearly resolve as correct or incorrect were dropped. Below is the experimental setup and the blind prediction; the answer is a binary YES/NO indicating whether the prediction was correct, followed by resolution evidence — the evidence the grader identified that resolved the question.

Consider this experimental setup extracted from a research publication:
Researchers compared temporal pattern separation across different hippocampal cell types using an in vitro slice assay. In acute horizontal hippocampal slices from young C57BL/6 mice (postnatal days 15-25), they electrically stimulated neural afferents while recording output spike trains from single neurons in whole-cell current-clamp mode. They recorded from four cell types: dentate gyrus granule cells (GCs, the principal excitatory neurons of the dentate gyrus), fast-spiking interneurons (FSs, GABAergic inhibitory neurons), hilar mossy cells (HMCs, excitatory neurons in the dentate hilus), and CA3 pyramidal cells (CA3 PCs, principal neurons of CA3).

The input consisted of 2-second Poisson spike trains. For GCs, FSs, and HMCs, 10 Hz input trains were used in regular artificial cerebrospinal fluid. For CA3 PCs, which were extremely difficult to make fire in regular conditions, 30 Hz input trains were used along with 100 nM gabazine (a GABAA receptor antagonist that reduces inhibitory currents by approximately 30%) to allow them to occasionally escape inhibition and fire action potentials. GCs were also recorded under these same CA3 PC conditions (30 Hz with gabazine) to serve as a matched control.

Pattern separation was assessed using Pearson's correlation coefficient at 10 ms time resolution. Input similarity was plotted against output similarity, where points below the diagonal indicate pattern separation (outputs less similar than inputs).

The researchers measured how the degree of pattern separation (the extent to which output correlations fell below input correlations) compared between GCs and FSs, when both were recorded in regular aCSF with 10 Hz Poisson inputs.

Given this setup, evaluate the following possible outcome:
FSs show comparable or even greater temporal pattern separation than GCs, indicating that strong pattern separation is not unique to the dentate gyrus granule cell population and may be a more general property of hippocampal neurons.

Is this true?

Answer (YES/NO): NO